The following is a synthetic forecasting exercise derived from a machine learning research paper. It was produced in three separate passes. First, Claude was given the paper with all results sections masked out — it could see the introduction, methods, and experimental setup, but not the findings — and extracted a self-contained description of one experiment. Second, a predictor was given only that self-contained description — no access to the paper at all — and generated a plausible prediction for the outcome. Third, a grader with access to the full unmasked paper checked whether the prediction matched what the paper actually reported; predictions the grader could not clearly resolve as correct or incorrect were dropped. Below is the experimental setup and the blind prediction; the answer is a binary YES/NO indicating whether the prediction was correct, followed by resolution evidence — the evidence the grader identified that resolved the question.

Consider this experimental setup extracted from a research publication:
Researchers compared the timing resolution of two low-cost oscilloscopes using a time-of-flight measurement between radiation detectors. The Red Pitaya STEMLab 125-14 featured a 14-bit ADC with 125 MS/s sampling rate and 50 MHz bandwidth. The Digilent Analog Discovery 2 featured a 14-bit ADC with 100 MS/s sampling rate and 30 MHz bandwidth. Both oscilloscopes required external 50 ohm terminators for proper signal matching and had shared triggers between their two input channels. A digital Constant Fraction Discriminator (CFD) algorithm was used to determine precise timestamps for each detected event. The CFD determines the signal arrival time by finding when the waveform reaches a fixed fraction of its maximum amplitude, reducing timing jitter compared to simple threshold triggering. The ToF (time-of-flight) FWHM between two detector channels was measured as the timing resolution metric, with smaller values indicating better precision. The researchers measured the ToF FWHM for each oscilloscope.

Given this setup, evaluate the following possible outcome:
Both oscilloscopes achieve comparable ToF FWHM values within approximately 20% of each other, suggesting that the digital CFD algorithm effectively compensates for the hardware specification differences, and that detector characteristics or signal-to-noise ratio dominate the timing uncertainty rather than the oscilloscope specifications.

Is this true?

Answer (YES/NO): NO